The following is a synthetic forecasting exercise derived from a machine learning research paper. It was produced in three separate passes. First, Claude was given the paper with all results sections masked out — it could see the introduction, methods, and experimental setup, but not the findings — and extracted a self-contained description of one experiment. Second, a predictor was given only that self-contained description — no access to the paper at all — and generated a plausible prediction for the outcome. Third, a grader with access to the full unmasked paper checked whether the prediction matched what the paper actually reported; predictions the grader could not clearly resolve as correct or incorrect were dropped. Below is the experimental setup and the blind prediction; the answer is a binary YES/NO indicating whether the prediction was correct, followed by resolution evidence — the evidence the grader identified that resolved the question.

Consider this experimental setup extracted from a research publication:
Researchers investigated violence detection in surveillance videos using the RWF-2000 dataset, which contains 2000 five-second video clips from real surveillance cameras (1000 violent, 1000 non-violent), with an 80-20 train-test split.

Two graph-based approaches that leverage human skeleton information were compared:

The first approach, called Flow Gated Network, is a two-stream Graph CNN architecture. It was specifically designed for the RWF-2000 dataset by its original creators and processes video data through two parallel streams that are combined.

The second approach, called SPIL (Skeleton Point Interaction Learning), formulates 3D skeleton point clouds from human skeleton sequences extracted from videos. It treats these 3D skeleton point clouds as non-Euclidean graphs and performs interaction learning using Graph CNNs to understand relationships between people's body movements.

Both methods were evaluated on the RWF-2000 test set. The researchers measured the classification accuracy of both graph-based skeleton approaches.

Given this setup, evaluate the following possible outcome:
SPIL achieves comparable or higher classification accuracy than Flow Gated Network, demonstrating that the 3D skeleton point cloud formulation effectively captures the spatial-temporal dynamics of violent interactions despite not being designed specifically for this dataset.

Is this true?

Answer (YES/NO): YES